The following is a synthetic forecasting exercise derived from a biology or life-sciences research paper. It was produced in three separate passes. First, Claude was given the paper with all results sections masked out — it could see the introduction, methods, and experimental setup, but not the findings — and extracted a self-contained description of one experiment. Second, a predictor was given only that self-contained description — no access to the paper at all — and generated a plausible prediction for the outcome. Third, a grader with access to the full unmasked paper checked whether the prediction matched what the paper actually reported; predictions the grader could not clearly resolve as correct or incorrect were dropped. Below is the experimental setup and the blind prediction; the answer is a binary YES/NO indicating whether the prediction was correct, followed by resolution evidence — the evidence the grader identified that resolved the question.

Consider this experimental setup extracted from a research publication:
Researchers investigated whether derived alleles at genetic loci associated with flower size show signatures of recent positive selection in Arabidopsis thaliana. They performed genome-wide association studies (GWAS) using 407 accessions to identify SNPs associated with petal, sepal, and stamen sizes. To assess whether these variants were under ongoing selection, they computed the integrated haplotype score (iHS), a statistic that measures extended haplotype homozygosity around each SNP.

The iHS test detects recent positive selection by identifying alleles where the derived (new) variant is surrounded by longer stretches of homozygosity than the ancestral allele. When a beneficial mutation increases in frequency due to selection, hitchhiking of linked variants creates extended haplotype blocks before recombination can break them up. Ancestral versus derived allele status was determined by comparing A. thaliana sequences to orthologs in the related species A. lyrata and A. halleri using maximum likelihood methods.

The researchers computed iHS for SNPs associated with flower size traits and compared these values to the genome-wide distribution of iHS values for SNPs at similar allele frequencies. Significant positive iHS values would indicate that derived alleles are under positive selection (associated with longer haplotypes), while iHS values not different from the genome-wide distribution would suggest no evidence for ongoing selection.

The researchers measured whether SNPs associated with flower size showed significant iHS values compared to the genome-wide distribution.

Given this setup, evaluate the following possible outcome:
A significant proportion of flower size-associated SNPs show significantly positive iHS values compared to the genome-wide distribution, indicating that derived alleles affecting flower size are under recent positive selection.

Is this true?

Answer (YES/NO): NO